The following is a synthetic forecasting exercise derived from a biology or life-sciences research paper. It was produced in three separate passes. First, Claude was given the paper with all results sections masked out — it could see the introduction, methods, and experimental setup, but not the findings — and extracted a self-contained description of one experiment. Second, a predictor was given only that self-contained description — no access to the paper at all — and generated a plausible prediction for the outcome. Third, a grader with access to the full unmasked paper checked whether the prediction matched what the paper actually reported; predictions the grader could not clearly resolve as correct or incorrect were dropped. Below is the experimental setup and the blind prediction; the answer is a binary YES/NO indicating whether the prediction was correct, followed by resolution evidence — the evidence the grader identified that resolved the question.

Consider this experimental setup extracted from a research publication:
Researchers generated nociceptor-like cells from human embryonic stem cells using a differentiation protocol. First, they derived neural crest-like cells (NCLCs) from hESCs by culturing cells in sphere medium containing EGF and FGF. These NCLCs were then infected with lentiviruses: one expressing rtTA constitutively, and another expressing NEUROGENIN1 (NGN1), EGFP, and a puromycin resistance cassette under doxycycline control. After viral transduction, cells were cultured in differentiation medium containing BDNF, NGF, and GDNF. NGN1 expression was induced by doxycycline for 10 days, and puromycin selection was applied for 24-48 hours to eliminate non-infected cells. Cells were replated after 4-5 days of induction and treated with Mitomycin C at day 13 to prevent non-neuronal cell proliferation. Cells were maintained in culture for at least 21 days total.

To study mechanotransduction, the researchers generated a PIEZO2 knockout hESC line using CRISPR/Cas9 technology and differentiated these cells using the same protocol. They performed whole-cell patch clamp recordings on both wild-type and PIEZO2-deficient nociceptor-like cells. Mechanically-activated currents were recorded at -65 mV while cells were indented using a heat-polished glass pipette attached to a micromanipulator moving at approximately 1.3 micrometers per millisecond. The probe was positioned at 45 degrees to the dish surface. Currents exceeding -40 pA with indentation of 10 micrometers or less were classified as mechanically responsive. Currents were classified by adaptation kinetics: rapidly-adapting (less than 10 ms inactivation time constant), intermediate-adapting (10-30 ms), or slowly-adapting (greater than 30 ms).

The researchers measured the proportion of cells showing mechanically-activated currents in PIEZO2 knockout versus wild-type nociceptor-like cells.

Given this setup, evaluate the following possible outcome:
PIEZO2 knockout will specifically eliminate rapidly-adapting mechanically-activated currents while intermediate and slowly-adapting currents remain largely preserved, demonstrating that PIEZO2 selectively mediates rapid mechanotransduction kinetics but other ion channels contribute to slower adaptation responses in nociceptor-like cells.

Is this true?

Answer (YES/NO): NO